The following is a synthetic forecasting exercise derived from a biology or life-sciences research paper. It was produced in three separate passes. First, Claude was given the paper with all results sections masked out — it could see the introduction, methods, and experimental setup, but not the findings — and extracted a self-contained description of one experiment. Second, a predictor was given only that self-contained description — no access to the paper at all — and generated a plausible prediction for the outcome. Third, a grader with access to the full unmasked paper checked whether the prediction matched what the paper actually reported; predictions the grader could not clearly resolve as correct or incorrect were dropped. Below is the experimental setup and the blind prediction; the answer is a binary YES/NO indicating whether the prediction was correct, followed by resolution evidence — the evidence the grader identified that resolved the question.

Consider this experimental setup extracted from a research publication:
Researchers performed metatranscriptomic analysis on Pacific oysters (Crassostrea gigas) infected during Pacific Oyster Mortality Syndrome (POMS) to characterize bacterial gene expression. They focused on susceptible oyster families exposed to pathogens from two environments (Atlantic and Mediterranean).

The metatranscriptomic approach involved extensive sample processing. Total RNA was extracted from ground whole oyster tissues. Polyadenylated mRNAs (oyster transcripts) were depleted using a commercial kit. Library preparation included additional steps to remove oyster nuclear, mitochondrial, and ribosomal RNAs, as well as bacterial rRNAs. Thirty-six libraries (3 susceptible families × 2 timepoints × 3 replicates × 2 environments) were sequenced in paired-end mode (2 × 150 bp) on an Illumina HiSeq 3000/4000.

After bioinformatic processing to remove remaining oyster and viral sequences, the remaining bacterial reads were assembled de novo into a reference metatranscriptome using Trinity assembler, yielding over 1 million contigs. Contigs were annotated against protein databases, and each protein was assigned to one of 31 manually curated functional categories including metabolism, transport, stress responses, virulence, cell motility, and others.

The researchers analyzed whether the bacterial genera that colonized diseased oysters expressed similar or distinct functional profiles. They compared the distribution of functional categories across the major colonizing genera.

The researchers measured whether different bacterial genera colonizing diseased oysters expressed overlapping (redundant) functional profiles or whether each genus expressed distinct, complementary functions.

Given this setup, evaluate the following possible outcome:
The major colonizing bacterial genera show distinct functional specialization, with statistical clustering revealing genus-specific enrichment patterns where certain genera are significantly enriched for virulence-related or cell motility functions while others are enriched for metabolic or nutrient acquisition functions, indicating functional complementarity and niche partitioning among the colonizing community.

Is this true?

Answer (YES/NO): NO